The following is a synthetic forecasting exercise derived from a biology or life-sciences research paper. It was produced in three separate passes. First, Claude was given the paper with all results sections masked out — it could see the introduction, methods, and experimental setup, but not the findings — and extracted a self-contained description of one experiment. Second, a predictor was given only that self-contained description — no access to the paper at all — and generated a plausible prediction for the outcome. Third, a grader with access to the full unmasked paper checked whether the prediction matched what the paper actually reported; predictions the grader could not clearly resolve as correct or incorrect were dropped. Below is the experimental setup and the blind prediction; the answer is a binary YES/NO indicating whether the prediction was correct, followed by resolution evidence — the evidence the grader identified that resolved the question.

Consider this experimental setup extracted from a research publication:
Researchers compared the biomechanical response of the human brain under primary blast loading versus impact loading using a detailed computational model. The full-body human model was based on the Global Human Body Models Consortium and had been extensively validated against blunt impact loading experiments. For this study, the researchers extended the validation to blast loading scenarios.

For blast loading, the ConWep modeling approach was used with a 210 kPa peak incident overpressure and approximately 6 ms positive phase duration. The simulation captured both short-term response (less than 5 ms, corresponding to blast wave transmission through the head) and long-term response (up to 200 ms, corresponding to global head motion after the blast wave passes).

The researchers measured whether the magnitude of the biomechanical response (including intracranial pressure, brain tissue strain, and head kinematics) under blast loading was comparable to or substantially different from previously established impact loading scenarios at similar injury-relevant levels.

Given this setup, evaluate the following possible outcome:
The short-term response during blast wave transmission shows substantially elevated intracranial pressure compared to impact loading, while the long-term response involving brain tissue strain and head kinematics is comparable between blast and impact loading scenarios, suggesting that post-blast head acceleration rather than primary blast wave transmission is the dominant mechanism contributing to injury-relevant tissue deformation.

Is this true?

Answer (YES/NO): NO